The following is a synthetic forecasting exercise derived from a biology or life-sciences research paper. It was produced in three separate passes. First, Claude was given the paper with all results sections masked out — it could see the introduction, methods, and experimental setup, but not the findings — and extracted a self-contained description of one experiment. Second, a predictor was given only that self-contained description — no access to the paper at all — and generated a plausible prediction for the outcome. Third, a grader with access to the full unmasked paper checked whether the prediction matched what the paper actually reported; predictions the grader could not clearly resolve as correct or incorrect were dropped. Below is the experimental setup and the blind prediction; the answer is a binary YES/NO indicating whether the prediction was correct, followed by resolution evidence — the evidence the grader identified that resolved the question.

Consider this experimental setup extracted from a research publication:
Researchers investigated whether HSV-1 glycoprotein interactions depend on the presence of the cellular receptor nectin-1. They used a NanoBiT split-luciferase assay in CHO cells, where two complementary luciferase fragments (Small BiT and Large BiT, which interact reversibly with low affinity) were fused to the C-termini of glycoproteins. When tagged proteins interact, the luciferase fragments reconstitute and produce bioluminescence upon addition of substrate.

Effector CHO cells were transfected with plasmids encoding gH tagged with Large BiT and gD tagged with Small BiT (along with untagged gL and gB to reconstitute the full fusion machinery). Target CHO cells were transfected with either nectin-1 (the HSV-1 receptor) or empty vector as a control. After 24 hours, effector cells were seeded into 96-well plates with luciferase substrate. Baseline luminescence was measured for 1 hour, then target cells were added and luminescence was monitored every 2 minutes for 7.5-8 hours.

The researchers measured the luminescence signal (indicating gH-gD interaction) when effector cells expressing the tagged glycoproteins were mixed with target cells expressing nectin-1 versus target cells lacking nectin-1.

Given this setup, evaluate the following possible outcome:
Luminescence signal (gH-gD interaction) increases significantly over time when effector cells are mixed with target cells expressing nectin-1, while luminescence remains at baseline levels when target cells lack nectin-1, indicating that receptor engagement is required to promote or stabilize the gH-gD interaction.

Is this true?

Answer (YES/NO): NO